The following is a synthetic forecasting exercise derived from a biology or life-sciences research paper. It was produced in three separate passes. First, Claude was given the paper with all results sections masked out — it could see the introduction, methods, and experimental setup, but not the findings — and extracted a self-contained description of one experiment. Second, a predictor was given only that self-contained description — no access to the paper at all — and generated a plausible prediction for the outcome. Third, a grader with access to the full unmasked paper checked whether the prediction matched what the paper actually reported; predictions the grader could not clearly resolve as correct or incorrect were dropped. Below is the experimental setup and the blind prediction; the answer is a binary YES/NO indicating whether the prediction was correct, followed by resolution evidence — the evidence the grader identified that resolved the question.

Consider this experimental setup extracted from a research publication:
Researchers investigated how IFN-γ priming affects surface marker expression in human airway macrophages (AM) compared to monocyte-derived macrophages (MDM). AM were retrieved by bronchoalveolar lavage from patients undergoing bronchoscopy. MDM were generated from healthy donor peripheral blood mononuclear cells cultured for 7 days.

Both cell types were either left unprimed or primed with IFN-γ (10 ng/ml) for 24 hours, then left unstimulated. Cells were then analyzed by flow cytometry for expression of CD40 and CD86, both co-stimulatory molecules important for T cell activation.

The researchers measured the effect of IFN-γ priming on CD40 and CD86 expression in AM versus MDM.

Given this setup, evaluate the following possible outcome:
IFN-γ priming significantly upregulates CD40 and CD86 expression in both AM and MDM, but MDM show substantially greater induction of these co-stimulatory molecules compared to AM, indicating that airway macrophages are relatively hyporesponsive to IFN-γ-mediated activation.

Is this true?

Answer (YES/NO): NO